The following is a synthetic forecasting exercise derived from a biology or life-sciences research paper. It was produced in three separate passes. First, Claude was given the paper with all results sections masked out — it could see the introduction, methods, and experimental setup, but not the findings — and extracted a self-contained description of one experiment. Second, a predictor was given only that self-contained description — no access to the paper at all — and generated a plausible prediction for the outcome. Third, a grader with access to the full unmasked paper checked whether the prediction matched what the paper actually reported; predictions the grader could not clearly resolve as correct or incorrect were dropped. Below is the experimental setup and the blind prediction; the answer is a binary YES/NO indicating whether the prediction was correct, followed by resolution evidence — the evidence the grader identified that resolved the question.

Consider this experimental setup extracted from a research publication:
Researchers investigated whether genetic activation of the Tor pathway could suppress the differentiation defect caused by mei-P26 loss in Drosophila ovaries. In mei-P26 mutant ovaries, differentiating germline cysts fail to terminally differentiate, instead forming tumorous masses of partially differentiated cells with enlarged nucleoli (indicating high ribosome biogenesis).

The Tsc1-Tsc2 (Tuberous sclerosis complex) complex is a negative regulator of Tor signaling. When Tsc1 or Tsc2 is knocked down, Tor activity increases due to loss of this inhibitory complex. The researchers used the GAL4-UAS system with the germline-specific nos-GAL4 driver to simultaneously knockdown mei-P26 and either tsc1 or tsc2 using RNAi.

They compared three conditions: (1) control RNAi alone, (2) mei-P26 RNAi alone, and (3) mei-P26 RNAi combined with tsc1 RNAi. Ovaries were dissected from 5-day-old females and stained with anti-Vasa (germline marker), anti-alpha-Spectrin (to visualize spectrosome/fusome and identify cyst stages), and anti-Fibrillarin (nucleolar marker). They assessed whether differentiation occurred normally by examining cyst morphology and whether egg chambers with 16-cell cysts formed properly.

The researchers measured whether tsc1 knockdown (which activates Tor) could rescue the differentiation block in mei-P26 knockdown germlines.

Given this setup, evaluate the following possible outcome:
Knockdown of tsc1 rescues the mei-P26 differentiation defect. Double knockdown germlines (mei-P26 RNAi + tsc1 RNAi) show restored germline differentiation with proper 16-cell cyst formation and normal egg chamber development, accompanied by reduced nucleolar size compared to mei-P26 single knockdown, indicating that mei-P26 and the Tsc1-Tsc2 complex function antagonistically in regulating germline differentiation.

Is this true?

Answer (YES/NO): NO